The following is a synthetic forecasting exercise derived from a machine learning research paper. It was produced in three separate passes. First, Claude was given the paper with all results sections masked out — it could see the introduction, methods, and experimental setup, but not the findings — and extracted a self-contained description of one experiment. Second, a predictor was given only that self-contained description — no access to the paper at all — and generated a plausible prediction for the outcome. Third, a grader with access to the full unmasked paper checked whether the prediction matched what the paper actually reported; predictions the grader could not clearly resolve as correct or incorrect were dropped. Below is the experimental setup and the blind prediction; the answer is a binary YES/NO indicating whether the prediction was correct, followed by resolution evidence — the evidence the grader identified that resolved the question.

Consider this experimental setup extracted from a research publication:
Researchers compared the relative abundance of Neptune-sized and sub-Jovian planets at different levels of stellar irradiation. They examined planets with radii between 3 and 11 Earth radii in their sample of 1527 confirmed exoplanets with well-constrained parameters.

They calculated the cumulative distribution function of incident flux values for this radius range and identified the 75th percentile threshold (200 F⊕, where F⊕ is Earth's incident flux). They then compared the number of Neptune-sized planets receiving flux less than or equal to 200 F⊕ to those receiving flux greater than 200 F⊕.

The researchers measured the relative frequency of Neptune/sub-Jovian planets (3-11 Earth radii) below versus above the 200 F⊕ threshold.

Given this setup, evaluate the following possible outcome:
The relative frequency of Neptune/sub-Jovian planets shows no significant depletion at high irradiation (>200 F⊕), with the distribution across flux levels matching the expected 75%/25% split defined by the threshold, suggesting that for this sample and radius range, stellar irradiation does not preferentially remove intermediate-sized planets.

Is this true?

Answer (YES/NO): NO